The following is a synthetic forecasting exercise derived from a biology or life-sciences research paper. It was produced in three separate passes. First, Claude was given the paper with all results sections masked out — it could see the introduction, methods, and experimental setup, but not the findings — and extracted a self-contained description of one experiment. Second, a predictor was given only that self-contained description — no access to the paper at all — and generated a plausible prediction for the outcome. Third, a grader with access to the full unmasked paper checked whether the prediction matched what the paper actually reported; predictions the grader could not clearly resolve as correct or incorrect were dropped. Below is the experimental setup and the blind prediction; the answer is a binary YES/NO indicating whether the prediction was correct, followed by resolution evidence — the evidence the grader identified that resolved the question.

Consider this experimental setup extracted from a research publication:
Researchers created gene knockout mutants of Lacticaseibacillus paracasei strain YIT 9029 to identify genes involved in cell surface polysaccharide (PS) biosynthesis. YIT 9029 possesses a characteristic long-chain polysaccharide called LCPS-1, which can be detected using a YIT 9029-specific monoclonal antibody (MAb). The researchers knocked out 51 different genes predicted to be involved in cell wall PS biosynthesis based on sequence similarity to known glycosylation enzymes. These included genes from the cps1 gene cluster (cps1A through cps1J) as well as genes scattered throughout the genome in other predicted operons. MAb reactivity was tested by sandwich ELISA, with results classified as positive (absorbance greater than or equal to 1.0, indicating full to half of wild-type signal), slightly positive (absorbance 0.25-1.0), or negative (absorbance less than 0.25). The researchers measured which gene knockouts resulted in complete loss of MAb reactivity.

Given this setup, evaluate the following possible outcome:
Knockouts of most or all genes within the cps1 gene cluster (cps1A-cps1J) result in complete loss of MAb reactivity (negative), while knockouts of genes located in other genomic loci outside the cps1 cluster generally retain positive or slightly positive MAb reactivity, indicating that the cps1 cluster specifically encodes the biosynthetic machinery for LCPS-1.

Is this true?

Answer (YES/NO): YES